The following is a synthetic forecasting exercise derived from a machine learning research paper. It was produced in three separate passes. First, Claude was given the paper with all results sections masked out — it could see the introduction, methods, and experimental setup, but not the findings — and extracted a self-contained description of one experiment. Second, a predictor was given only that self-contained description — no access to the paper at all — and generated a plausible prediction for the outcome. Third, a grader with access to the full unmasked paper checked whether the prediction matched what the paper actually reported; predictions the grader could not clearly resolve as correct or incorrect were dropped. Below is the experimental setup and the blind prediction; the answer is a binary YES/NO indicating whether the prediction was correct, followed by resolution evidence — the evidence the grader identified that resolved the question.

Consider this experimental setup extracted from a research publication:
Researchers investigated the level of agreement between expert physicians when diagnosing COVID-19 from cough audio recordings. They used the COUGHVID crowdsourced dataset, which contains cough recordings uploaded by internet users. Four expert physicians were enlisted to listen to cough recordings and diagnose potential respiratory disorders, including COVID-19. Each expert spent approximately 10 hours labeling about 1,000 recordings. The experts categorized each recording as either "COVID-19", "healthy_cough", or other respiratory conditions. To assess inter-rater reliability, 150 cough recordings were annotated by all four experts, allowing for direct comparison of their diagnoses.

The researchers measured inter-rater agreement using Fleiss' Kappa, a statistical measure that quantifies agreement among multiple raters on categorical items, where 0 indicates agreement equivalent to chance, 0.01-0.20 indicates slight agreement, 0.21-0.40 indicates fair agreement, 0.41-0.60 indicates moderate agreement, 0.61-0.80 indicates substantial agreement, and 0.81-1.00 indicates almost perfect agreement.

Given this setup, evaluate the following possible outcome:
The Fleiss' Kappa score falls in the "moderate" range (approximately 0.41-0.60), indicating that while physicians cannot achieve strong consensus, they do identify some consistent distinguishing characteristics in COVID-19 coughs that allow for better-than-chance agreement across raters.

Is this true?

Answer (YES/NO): NO